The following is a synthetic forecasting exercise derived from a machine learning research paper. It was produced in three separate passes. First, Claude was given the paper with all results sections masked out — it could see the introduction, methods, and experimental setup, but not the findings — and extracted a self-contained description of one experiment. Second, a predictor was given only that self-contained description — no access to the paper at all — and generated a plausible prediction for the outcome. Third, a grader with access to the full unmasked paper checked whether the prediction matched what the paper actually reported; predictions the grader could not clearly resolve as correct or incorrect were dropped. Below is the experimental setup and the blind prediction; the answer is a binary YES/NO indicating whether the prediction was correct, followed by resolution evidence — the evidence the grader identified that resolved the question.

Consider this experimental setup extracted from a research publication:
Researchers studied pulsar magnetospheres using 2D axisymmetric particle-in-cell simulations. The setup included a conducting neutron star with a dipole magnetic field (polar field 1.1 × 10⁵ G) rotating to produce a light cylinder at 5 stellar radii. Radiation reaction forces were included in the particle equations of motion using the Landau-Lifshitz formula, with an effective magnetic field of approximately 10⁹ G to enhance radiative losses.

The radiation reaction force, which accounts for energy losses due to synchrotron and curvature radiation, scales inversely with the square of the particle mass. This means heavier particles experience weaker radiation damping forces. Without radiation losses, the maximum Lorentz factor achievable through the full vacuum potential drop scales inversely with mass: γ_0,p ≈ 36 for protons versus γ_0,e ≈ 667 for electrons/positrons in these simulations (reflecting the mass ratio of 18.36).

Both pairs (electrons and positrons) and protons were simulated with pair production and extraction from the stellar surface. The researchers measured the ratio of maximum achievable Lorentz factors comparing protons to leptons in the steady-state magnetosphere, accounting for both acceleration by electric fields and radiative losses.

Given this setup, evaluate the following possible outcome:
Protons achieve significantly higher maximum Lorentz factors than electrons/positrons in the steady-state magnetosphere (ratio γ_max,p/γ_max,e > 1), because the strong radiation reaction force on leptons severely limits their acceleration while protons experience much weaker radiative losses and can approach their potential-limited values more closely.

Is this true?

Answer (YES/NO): NO